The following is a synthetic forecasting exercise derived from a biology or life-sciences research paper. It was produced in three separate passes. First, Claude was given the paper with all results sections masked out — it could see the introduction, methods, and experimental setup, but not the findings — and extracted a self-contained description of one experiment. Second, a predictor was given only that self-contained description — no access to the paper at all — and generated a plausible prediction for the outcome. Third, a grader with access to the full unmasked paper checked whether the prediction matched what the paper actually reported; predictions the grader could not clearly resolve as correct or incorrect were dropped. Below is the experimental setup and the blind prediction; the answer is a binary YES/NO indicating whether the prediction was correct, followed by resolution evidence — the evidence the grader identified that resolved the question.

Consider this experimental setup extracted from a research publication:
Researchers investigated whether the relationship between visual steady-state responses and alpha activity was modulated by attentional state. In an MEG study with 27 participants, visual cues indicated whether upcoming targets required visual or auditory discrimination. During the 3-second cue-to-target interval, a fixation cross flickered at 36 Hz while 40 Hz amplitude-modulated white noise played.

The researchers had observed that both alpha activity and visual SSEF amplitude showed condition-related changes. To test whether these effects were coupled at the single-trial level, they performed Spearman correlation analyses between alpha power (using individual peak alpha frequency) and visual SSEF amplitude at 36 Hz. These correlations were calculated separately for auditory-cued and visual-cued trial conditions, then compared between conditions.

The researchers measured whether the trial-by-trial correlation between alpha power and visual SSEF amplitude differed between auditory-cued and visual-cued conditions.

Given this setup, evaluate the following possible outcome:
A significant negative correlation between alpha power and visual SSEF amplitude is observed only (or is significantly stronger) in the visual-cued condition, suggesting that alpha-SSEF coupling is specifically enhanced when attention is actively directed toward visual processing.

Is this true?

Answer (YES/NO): YES